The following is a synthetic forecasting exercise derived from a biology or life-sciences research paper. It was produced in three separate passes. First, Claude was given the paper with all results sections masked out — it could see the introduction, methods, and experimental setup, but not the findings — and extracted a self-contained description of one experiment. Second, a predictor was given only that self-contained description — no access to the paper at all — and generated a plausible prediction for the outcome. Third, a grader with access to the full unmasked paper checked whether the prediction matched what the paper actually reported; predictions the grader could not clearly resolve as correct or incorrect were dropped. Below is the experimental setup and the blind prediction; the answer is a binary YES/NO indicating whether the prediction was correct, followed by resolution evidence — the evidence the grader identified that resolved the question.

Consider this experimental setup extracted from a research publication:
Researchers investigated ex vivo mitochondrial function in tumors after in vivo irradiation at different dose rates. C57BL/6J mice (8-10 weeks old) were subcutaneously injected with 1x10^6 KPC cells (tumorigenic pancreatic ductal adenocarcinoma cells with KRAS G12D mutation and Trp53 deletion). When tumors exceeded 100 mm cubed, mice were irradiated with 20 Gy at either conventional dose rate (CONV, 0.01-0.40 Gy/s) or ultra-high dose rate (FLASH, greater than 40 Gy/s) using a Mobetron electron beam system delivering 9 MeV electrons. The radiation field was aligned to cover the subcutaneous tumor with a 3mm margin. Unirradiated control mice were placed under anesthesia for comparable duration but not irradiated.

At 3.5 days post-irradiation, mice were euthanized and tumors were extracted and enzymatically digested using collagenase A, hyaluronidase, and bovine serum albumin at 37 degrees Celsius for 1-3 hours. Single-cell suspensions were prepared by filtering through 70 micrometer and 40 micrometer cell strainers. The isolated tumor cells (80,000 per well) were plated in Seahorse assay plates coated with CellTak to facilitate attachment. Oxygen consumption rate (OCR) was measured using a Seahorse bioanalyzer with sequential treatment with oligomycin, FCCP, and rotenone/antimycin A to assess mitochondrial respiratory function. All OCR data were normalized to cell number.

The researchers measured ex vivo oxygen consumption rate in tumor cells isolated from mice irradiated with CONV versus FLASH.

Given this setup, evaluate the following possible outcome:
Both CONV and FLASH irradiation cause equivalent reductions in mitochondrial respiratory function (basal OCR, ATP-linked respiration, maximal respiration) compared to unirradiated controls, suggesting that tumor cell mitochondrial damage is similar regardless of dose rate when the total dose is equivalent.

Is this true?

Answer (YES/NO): YES